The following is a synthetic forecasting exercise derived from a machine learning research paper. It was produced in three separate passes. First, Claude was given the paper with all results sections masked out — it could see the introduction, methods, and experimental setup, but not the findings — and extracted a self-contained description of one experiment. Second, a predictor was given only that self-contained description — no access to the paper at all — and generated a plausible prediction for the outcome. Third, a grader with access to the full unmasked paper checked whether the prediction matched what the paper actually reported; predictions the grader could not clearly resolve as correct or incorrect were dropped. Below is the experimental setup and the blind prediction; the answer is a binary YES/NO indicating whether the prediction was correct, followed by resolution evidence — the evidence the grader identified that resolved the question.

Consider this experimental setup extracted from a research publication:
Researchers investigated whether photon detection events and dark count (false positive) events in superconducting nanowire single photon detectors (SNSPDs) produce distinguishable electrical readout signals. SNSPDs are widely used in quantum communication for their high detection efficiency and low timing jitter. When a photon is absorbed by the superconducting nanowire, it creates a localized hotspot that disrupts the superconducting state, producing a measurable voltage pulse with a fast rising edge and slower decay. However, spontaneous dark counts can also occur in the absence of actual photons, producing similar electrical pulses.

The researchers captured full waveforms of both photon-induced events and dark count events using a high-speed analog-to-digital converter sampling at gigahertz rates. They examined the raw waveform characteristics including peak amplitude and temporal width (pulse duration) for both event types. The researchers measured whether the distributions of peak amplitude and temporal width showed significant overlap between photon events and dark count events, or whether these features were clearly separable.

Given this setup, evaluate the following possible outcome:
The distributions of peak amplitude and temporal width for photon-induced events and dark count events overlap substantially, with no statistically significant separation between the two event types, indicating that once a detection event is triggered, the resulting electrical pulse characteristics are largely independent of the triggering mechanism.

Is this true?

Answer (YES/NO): NO